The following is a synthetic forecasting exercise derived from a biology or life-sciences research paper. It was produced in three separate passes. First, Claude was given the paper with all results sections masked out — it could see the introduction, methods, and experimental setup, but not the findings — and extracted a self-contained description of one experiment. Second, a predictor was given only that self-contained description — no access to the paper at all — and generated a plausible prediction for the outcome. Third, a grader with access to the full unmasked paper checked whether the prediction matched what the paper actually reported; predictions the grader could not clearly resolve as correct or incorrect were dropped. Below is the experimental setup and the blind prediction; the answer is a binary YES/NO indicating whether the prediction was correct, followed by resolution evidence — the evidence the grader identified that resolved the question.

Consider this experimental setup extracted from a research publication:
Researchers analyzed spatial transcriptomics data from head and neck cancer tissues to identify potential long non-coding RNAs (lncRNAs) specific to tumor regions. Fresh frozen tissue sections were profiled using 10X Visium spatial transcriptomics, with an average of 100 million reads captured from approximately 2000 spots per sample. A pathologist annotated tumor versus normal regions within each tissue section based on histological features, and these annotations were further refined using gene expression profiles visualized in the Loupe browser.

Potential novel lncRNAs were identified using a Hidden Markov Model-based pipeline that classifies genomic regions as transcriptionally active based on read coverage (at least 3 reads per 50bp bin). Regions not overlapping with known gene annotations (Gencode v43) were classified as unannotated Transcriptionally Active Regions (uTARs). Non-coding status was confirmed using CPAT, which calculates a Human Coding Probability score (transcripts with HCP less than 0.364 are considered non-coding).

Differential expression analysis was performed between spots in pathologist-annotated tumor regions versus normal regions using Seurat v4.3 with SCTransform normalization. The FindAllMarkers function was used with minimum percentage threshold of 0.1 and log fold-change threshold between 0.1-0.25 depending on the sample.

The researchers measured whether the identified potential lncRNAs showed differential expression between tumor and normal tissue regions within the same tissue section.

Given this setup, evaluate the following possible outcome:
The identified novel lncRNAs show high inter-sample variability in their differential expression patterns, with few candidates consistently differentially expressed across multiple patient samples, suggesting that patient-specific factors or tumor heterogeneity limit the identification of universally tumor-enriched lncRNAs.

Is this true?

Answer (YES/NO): NO